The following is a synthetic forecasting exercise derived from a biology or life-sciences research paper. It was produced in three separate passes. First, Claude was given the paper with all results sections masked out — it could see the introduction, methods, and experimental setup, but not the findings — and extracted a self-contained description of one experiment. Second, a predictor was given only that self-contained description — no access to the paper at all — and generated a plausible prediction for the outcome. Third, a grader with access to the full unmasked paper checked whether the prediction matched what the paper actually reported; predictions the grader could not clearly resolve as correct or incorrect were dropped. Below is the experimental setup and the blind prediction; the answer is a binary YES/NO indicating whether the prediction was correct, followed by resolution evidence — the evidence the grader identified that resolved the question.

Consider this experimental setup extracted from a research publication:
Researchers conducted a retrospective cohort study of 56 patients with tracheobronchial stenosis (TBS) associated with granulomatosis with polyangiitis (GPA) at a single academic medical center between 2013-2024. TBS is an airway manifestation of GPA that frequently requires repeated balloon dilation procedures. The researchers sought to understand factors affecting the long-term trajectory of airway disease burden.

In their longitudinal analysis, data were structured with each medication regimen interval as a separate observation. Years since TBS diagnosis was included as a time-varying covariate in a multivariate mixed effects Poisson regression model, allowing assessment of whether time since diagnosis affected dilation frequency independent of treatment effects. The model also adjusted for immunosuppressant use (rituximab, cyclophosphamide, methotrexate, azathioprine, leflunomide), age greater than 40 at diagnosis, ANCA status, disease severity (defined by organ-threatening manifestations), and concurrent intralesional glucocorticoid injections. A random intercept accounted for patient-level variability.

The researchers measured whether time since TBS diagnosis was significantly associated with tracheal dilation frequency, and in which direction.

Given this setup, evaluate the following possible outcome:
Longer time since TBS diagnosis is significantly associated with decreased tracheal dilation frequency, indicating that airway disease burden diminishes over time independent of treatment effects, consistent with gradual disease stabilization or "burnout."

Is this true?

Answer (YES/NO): NO